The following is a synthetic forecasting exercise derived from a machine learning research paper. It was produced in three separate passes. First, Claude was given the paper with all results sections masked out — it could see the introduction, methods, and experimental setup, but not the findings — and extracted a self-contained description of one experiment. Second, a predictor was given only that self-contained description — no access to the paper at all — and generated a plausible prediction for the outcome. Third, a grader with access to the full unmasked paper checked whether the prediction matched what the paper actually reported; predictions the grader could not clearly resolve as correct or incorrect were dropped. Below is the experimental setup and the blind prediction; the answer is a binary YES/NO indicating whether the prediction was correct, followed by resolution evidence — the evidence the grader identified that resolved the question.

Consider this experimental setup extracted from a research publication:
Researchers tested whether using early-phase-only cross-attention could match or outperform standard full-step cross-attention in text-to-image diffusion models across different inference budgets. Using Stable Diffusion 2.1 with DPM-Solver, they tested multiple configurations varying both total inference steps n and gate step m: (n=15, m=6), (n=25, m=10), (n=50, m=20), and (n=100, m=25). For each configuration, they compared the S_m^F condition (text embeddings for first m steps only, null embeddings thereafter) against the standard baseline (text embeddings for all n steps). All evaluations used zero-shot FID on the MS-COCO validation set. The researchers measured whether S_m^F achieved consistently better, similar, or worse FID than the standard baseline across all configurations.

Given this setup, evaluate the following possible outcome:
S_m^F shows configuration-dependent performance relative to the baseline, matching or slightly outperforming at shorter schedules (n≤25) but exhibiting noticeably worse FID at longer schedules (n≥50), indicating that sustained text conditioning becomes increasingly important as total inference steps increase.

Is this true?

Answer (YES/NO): NO